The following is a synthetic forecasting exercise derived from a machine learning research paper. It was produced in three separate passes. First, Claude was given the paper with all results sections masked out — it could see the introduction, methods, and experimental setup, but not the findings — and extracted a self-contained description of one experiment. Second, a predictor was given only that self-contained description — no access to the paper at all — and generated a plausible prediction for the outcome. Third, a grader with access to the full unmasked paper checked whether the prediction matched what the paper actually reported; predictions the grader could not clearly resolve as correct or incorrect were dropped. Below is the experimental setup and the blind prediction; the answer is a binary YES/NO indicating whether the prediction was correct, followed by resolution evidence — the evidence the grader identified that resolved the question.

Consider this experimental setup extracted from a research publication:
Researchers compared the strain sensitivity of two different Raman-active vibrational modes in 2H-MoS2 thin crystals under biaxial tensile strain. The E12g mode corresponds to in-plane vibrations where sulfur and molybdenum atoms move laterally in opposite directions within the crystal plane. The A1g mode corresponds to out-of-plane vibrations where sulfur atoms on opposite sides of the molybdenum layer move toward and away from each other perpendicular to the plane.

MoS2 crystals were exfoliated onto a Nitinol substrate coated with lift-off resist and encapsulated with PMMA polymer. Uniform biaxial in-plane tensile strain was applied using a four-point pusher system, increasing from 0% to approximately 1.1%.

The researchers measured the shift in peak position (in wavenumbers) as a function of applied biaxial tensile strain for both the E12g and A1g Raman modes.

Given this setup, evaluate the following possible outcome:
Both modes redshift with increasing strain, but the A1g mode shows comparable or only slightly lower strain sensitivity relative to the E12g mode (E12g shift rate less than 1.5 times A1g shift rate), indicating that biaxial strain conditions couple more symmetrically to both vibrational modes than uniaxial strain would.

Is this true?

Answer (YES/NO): NO